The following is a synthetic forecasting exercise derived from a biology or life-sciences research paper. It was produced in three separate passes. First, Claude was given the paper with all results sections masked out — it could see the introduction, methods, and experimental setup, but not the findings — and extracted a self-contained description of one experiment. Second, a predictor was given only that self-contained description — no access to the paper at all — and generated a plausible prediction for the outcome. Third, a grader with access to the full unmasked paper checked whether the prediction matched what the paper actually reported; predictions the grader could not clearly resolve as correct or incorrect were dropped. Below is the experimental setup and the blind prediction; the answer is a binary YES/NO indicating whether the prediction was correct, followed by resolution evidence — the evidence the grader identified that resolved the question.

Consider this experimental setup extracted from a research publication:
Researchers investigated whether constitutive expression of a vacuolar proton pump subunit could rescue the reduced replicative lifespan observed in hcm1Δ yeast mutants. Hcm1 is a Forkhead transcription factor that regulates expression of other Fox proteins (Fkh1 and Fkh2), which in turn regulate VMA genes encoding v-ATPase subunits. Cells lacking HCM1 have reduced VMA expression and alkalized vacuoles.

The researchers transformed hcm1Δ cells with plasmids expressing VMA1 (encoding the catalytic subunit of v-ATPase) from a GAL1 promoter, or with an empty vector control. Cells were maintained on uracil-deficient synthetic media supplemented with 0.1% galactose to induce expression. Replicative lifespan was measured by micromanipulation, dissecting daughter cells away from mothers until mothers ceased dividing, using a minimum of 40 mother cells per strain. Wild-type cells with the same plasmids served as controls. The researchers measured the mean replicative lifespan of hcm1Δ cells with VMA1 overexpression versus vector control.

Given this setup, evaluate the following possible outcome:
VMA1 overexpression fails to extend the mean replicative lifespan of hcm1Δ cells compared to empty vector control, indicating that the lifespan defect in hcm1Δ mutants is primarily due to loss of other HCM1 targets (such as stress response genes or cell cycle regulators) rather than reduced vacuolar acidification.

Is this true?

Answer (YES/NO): NO